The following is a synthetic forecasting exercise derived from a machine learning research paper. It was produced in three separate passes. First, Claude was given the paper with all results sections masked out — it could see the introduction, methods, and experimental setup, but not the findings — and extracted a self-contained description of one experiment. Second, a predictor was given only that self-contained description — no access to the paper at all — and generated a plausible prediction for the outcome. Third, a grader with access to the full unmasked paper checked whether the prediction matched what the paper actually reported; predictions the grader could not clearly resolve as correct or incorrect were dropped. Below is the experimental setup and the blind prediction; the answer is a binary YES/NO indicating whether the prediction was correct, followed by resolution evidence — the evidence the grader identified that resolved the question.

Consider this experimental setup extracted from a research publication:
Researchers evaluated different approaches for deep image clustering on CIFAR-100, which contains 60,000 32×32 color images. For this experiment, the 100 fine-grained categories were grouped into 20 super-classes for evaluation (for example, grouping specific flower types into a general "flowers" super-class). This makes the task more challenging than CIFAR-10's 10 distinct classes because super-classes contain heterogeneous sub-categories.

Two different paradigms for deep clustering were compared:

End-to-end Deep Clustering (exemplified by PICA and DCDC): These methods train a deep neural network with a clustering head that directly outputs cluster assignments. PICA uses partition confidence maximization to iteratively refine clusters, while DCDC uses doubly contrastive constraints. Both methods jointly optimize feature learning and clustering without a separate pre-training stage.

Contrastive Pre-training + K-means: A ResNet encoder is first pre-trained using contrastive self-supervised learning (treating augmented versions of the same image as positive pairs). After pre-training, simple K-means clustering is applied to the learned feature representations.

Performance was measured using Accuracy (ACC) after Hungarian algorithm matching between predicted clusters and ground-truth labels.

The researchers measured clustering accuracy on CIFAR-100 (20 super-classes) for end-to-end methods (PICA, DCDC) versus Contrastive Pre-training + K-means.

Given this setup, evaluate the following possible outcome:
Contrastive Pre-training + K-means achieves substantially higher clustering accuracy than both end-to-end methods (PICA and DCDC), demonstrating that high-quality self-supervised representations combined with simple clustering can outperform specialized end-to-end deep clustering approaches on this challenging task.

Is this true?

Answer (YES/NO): YES